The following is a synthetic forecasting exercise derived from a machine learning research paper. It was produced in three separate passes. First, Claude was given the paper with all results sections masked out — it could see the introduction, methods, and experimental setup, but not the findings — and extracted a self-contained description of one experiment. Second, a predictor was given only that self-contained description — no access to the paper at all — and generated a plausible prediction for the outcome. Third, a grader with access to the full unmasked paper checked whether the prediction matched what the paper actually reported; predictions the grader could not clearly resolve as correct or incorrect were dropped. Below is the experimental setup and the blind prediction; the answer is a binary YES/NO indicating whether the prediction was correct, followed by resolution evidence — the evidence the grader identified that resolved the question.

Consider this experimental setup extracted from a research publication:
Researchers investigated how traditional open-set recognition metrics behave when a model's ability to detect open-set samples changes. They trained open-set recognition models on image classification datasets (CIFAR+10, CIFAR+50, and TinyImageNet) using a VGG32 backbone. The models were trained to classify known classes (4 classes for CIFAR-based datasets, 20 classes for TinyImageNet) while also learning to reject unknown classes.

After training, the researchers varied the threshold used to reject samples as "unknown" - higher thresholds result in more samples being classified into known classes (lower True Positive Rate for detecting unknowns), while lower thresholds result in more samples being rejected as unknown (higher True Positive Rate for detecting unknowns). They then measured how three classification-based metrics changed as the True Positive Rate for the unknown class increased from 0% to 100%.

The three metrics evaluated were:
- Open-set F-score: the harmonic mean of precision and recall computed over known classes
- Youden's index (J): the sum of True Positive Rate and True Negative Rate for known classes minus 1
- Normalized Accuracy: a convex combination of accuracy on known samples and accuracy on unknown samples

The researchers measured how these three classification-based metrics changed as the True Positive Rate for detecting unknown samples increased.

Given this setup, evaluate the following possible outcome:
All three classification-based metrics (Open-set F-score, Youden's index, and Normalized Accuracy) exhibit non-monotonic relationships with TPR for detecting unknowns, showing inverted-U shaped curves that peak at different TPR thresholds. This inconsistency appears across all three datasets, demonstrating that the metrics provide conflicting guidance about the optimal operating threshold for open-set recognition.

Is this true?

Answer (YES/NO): NO